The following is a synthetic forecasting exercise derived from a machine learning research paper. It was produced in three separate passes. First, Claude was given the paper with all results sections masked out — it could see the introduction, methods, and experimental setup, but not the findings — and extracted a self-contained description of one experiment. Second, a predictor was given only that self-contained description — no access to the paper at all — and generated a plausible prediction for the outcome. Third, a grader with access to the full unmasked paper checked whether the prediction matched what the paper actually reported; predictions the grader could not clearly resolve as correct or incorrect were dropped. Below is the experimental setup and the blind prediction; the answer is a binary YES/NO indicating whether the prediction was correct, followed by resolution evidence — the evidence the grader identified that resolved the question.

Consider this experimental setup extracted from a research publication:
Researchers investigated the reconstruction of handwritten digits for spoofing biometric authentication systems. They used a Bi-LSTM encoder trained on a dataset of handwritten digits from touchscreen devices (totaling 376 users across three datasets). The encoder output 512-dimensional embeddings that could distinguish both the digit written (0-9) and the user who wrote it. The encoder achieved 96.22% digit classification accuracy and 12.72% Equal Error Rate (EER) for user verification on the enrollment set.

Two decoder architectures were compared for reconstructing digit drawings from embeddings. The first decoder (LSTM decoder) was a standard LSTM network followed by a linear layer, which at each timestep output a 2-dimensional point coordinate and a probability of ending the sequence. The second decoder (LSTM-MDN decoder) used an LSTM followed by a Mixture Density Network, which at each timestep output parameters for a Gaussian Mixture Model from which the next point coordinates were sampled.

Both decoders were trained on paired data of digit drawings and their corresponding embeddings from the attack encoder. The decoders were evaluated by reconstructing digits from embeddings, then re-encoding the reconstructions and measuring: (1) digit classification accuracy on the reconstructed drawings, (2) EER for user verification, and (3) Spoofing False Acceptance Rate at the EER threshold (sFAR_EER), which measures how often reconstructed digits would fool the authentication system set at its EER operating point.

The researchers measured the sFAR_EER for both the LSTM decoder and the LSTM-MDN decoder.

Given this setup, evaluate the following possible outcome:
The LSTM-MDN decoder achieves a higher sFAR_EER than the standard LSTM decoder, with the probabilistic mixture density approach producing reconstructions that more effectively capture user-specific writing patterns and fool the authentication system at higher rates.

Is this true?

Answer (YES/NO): YES